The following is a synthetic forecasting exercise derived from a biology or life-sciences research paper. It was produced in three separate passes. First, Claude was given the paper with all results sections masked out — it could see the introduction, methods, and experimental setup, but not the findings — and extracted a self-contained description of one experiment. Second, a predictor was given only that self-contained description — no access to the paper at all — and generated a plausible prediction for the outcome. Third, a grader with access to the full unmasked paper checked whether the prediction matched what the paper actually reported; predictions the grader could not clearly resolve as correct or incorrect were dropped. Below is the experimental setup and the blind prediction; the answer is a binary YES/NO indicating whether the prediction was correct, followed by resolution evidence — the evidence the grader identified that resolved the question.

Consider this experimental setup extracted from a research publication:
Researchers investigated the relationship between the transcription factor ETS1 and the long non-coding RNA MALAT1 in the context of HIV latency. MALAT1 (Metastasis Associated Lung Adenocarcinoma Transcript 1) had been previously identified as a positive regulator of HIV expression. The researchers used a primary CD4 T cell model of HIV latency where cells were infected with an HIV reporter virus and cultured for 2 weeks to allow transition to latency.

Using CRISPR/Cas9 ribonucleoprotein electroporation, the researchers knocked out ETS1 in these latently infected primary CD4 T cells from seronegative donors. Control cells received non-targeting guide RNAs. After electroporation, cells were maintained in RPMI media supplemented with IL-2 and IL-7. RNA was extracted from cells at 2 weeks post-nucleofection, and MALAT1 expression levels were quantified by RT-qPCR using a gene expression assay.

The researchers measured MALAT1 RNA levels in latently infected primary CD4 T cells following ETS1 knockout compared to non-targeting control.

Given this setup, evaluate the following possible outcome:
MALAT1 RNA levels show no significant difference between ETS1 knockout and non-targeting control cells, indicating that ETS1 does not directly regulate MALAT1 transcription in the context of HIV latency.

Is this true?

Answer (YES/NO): NO